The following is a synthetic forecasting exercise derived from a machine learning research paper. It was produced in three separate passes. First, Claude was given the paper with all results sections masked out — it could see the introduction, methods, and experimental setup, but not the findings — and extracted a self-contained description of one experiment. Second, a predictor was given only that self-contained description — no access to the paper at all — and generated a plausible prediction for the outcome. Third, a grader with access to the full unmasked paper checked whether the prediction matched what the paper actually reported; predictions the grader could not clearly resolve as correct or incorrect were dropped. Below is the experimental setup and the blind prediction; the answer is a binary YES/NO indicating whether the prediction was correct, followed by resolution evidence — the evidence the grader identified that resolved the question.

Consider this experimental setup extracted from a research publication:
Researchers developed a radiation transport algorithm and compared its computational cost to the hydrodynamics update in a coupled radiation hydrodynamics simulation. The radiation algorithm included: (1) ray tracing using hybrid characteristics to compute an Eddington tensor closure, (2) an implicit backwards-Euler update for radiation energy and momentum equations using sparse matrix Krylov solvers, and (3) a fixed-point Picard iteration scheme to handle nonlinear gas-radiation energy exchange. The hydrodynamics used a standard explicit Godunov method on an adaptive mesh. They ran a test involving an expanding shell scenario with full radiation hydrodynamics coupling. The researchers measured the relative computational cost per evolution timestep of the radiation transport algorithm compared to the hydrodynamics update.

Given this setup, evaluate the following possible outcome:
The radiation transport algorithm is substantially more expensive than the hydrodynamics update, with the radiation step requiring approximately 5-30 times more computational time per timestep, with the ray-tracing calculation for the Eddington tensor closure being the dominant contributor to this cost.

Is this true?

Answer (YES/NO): YES